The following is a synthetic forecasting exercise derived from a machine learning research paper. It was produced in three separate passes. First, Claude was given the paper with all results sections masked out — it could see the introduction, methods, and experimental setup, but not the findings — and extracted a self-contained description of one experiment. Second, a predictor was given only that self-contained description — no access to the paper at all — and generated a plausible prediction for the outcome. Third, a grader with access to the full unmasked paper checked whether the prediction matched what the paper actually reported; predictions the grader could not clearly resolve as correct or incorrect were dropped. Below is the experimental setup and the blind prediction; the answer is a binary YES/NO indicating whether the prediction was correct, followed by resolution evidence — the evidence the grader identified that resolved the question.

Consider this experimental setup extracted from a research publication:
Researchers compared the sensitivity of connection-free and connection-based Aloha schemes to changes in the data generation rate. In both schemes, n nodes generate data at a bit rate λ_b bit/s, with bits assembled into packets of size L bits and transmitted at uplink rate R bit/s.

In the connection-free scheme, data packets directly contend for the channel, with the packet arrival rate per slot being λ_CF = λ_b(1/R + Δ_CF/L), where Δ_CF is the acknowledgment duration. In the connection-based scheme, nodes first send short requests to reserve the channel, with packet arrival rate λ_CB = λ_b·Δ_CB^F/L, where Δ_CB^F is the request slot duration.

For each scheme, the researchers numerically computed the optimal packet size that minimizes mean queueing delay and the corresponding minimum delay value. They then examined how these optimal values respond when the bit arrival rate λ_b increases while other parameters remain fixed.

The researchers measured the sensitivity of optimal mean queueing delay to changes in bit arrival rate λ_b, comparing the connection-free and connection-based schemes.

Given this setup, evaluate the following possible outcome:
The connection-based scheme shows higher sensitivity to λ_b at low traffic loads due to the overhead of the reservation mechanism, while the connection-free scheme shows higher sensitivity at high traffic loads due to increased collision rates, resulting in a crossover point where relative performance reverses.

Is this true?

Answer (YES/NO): NO